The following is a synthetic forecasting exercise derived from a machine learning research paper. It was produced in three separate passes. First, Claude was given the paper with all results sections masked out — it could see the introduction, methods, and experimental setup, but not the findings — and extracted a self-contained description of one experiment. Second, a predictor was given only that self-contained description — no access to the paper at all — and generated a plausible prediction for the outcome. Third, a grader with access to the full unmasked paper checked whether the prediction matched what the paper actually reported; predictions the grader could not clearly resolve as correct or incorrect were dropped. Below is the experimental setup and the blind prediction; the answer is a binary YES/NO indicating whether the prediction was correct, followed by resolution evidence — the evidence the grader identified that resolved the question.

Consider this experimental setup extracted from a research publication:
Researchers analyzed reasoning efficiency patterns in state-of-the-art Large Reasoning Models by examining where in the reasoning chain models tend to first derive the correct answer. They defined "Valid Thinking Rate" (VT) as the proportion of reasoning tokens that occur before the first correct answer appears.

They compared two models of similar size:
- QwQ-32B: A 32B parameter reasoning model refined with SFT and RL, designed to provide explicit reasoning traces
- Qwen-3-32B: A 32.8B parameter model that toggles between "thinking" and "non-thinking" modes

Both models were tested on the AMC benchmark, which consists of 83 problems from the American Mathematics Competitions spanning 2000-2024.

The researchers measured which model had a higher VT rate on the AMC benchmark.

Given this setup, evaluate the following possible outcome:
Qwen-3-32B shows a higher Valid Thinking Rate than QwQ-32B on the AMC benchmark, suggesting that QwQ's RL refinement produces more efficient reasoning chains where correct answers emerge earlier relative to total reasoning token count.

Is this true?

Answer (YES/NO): YES